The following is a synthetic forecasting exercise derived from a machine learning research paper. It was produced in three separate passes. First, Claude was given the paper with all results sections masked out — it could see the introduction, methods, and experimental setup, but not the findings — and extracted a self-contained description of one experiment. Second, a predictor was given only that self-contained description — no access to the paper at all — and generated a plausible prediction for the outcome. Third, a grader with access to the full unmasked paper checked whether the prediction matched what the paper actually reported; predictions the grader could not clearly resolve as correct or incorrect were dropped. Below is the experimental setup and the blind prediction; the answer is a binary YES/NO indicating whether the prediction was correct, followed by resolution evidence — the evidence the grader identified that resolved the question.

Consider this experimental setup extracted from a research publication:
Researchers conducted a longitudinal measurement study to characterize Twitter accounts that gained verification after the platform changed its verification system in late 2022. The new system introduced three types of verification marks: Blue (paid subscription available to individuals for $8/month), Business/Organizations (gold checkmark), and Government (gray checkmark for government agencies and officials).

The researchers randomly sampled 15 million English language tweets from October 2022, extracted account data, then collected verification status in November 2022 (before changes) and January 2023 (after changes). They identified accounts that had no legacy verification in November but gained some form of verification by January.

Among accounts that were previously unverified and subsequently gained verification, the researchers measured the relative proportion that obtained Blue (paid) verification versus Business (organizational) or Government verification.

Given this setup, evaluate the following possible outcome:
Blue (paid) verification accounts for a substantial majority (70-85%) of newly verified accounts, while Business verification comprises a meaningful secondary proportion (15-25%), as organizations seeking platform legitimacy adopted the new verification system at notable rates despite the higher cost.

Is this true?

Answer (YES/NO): NO